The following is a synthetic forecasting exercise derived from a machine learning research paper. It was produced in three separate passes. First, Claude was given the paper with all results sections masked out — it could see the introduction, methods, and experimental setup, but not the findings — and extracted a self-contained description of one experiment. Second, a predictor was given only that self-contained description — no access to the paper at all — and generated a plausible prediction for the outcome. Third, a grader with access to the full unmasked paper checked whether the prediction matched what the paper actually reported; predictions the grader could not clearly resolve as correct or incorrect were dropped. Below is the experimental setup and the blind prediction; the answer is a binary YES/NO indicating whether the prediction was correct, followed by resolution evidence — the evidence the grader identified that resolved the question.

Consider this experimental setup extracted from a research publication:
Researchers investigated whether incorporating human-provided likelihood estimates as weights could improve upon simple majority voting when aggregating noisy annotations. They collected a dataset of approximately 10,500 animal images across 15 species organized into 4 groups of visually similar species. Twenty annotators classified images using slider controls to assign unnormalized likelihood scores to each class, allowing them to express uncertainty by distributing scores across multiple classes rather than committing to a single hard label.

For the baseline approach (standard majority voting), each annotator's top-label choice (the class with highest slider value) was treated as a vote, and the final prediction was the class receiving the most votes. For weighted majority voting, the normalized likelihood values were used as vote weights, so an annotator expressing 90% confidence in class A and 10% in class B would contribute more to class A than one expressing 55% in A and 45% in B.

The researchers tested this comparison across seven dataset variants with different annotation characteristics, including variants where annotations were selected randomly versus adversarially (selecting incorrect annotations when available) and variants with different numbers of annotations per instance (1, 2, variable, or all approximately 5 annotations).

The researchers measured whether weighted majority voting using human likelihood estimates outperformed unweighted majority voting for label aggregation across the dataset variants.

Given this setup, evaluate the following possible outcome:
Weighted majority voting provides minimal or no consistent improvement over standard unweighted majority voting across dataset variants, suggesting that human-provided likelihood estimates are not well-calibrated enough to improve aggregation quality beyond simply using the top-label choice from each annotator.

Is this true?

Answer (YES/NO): NO